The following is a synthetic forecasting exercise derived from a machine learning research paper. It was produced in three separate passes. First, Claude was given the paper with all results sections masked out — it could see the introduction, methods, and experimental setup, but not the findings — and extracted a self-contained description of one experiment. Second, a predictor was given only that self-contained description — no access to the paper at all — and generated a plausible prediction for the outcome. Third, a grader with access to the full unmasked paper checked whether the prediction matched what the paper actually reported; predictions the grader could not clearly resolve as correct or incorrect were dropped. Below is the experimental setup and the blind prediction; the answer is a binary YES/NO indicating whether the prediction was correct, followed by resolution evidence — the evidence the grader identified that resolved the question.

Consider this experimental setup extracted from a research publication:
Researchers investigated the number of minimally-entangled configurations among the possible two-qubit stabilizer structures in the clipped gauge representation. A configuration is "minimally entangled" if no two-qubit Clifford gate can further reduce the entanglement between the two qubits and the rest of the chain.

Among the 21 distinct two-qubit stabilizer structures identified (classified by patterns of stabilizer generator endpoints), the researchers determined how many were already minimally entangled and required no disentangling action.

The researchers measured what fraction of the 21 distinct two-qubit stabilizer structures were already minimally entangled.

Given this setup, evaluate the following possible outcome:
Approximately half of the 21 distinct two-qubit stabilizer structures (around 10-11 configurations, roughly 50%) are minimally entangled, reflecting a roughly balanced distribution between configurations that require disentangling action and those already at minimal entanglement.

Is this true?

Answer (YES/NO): NO